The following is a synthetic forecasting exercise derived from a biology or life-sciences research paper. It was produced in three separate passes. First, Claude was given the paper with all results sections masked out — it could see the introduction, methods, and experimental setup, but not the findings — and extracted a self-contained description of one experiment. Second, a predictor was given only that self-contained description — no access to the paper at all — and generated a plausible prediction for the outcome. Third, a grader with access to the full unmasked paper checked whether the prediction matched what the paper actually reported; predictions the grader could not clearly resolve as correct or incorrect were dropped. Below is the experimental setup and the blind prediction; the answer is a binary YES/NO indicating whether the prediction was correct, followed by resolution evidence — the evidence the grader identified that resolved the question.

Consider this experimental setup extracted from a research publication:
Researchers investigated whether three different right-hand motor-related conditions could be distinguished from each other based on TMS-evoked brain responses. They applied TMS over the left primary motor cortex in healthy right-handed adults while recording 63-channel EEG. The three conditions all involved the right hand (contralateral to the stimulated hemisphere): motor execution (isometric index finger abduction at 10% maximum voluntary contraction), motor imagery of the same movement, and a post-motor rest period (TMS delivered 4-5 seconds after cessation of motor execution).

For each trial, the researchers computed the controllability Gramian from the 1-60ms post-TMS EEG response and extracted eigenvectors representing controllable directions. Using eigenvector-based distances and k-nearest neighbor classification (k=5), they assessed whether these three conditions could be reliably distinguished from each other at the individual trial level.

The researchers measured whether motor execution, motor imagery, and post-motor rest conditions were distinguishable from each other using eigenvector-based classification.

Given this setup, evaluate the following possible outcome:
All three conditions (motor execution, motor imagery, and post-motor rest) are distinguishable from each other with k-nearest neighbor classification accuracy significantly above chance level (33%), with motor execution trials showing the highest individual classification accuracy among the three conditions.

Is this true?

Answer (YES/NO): NO